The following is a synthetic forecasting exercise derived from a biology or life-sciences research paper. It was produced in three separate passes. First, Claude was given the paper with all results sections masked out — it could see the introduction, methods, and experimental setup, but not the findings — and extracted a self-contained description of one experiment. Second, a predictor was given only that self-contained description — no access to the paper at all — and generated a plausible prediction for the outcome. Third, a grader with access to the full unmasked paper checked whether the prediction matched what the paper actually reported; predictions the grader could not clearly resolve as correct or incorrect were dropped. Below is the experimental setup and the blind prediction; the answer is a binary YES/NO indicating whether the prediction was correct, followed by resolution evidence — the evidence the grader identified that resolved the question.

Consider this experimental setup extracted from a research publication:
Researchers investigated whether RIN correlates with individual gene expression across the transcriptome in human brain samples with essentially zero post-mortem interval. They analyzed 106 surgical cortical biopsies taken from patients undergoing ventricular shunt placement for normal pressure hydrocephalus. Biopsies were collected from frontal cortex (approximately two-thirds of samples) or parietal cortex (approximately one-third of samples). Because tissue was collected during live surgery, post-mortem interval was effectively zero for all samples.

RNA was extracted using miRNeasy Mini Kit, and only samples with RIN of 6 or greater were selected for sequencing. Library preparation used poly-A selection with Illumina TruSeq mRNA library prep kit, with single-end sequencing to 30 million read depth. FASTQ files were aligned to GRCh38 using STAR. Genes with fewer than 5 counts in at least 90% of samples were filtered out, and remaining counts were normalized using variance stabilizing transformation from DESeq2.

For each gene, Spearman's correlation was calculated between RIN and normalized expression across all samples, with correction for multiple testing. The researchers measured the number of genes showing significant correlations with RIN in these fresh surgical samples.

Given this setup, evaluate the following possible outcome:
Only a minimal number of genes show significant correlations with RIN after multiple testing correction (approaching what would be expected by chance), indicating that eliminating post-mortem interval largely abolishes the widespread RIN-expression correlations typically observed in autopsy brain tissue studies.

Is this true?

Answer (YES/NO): NO